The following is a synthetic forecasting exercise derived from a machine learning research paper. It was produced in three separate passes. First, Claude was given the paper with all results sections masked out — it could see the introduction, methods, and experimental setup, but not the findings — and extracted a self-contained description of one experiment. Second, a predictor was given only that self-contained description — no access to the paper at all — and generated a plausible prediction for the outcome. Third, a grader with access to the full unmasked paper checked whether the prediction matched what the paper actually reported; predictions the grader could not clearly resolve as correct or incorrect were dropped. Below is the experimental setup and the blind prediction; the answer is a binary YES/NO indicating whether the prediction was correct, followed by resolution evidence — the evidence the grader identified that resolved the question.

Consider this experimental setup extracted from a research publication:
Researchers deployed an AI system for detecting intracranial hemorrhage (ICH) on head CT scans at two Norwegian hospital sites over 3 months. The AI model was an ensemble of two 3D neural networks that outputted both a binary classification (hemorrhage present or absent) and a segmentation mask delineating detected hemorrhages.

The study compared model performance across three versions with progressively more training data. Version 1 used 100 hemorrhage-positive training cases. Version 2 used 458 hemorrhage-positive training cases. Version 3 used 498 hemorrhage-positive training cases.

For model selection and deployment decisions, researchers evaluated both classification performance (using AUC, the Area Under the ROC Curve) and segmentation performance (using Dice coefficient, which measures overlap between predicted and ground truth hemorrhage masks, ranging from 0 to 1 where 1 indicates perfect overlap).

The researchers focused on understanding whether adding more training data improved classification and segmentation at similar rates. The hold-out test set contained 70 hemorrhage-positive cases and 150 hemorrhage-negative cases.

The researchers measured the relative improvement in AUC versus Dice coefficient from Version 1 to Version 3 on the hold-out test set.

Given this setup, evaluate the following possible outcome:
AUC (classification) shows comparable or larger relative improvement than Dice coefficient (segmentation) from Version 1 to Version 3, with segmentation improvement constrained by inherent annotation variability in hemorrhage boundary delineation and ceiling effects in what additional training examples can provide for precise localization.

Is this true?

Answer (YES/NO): NO